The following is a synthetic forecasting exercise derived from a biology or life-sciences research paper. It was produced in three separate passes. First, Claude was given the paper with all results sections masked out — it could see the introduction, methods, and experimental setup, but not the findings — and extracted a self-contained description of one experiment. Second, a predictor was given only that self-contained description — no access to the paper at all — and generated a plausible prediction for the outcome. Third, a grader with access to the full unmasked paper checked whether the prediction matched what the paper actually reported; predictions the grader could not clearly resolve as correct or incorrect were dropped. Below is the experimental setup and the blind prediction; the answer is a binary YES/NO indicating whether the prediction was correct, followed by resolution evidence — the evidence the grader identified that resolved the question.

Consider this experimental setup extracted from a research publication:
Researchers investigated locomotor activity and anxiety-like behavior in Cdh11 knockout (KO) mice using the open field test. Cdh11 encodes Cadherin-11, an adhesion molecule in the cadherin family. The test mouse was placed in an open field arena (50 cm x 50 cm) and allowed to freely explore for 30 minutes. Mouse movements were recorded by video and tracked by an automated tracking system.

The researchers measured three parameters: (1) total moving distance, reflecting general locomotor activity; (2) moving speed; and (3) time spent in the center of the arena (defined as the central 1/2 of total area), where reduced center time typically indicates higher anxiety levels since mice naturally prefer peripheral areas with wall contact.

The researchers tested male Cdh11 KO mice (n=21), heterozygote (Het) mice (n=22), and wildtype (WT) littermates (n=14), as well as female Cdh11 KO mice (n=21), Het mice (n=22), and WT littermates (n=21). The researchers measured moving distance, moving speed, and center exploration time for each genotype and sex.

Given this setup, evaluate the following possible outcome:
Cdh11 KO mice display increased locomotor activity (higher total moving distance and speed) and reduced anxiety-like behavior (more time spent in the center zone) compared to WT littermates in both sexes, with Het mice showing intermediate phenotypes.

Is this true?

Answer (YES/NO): NO